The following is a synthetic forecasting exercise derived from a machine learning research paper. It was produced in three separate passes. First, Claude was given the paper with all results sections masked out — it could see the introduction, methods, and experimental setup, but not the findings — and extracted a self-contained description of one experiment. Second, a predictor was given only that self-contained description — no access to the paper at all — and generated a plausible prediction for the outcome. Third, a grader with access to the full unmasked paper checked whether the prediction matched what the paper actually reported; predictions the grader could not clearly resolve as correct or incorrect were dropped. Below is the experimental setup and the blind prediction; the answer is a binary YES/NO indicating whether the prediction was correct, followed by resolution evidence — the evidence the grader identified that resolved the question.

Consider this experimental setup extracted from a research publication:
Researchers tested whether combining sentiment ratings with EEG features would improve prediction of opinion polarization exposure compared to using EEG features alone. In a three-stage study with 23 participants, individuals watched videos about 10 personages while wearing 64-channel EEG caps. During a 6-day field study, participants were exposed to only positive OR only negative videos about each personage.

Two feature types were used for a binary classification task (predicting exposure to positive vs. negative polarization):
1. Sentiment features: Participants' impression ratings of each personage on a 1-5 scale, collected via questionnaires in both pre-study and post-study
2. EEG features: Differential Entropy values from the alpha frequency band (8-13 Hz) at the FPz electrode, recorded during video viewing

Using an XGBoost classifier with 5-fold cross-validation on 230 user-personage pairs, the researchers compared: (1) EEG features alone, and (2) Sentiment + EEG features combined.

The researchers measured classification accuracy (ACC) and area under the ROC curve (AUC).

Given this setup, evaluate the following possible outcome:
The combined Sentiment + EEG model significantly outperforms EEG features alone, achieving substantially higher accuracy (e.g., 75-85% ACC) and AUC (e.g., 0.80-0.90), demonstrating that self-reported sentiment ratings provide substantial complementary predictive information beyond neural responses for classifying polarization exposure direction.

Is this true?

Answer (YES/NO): NO